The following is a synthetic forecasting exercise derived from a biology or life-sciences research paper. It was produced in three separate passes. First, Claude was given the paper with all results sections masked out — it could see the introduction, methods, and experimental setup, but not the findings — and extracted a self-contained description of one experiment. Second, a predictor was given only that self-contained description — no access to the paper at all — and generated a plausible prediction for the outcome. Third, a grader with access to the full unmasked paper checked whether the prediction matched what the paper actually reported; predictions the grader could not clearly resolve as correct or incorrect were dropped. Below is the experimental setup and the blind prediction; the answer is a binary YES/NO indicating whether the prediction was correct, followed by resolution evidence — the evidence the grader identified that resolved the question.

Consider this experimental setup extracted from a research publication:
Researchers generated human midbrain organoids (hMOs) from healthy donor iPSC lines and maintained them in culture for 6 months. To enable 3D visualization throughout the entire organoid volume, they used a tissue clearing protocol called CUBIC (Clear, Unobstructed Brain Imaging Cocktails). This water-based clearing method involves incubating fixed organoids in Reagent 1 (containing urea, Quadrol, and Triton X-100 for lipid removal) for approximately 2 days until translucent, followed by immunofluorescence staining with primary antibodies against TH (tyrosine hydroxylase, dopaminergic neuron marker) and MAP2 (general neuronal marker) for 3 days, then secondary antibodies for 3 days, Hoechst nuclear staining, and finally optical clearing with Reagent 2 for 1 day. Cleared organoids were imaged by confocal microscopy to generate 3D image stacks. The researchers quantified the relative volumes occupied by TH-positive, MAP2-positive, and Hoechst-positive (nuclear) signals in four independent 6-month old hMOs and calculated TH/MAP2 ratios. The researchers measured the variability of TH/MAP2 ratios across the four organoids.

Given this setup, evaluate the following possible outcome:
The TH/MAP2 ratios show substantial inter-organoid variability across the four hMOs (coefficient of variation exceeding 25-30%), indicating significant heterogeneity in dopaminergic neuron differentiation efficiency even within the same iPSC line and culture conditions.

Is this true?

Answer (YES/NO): NO